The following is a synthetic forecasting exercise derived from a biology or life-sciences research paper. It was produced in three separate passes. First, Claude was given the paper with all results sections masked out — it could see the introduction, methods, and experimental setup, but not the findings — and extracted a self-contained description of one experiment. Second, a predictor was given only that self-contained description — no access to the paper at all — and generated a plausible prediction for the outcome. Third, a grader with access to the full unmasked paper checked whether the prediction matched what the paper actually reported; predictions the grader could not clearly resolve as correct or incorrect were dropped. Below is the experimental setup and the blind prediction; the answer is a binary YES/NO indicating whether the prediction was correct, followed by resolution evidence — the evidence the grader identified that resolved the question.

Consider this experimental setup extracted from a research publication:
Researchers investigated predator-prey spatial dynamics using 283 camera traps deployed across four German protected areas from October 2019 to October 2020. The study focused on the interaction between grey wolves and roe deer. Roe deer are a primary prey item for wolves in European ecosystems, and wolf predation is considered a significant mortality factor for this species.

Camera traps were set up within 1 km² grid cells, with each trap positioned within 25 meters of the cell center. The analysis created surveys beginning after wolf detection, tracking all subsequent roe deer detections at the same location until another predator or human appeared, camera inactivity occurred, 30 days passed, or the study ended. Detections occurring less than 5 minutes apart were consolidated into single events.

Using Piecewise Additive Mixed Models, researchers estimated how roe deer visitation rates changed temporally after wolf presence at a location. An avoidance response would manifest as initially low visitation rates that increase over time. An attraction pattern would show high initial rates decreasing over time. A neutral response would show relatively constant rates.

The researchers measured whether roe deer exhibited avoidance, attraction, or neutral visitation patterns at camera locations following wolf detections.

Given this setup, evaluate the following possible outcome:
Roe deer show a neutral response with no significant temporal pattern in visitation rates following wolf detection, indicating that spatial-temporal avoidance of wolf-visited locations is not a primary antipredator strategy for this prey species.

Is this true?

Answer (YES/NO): YES